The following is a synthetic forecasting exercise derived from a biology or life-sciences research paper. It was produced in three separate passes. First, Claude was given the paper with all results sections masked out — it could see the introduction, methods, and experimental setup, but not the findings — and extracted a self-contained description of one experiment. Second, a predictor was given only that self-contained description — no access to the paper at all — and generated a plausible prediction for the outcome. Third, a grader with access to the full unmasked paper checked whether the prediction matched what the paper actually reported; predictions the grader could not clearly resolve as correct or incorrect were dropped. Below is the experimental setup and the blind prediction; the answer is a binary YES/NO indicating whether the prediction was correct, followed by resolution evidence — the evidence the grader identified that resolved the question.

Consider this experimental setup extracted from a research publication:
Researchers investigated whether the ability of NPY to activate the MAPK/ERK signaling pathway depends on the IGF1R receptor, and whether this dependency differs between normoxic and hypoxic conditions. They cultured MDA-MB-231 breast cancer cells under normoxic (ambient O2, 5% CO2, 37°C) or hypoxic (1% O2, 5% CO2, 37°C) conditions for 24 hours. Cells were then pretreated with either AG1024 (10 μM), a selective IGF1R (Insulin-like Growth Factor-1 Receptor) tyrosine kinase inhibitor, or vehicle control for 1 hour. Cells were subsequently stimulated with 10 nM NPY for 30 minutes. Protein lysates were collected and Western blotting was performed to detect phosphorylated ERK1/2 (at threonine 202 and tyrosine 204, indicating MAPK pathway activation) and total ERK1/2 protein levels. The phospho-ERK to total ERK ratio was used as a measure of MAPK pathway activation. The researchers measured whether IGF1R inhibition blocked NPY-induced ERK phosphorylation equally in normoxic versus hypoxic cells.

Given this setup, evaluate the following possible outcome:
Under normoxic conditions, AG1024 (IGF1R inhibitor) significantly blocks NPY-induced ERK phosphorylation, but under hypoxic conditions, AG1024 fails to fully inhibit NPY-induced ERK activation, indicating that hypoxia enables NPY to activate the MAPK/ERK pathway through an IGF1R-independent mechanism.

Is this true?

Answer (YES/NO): YES